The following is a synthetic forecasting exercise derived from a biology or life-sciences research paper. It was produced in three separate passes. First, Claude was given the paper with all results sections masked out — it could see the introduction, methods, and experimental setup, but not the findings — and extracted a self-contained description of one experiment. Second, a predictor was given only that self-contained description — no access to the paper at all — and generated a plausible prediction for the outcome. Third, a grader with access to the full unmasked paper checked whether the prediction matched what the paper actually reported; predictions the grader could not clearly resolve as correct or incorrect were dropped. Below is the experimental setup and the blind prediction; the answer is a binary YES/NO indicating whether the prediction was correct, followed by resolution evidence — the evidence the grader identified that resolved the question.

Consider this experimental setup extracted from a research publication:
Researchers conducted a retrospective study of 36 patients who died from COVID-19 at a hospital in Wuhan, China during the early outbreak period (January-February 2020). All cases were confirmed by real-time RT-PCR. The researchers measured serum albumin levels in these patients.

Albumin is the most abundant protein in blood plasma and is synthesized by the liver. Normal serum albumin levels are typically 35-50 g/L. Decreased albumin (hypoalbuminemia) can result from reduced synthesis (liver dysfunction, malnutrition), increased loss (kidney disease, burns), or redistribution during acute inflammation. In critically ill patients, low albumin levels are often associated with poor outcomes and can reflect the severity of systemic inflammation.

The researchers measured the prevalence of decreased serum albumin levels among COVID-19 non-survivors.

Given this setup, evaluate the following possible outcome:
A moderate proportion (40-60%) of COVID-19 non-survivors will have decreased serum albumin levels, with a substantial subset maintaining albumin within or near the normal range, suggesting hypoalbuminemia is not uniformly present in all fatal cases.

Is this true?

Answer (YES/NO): NO